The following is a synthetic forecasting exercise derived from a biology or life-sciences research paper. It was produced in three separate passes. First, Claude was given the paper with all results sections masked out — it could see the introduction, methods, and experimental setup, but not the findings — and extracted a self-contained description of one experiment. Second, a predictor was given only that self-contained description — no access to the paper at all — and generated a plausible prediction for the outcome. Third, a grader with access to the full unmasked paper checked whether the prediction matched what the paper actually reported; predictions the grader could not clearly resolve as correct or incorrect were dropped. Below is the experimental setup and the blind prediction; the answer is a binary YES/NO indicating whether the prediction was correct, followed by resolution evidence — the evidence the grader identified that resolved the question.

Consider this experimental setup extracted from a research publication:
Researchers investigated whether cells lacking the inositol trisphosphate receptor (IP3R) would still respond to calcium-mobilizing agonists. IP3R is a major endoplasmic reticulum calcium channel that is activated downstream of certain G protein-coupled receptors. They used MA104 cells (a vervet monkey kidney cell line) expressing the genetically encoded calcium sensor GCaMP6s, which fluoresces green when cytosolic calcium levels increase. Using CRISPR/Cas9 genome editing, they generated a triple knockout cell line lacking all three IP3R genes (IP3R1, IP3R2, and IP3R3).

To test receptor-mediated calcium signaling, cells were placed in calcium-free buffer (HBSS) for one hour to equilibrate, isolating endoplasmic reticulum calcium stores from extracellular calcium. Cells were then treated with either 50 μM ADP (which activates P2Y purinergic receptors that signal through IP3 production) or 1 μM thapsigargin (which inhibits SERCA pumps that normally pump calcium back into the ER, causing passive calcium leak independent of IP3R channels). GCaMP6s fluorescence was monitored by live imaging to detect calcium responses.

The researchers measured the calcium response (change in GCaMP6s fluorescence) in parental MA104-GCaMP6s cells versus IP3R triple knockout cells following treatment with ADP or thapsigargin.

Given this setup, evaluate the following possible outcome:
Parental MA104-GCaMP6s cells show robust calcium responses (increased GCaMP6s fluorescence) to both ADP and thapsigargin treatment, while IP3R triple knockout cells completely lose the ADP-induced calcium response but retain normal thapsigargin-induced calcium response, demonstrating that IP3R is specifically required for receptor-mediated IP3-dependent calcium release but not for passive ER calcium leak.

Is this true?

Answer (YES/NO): NO